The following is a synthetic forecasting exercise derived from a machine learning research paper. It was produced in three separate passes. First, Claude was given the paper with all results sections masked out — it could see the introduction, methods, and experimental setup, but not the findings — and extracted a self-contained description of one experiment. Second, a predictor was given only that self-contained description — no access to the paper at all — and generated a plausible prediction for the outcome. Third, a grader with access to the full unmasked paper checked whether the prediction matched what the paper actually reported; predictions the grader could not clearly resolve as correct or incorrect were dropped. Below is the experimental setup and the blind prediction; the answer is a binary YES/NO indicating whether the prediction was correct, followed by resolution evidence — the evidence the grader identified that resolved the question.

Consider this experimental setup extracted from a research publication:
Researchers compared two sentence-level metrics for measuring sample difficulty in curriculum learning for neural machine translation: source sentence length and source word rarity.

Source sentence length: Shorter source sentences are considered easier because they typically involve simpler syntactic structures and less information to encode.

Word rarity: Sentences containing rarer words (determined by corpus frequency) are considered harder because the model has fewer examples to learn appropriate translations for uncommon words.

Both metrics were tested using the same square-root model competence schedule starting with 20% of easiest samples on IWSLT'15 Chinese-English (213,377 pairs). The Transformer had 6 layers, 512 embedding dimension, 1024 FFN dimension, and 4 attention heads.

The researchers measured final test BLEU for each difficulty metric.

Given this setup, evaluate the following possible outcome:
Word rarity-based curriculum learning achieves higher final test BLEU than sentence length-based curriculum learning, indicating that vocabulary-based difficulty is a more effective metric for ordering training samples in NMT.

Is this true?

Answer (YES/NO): YES